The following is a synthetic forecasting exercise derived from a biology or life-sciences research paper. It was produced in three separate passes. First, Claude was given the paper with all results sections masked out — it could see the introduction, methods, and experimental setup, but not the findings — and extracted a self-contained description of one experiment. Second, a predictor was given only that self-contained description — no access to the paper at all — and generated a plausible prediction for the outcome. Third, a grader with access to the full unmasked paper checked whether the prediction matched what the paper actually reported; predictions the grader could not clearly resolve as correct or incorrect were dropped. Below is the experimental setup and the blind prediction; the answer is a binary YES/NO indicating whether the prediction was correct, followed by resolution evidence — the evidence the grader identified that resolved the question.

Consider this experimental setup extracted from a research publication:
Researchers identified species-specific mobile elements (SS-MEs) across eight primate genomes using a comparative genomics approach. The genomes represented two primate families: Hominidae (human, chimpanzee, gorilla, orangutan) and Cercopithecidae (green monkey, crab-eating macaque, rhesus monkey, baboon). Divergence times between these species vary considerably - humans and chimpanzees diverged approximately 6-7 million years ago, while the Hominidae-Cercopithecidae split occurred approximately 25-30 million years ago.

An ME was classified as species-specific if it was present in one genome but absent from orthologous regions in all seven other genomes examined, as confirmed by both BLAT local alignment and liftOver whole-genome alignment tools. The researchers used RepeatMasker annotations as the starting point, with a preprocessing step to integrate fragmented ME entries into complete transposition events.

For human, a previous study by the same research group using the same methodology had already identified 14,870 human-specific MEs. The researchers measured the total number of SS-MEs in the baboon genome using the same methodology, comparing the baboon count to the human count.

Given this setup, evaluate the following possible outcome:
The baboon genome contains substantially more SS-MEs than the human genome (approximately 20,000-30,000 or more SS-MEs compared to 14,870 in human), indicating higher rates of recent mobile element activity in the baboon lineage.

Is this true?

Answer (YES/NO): YES